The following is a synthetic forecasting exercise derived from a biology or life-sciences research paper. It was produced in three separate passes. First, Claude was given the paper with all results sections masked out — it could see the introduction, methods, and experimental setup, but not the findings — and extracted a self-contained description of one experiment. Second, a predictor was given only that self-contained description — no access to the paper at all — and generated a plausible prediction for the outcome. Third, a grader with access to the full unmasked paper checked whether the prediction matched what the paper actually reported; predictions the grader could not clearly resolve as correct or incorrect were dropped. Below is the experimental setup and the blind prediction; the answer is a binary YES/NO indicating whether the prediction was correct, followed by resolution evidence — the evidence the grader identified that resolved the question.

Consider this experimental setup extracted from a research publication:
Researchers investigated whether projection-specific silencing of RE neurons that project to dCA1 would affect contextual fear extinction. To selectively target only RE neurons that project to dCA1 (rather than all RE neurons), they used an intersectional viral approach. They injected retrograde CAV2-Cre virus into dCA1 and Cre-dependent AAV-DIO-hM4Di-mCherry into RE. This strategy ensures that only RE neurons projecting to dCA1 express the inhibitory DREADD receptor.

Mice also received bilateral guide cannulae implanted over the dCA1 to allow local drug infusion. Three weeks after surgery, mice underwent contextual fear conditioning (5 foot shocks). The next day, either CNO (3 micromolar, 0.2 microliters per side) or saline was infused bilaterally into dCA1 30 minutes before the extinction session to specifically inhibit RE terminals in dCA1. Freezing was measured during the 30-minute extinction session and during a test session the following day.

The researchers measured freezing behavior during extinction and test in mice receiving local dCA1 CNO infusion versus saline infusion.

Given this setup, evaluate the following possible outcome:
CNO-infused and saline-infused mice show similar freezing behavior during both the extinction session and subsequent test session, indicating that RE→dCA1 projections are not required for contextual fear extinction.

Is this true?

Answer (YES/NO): NO